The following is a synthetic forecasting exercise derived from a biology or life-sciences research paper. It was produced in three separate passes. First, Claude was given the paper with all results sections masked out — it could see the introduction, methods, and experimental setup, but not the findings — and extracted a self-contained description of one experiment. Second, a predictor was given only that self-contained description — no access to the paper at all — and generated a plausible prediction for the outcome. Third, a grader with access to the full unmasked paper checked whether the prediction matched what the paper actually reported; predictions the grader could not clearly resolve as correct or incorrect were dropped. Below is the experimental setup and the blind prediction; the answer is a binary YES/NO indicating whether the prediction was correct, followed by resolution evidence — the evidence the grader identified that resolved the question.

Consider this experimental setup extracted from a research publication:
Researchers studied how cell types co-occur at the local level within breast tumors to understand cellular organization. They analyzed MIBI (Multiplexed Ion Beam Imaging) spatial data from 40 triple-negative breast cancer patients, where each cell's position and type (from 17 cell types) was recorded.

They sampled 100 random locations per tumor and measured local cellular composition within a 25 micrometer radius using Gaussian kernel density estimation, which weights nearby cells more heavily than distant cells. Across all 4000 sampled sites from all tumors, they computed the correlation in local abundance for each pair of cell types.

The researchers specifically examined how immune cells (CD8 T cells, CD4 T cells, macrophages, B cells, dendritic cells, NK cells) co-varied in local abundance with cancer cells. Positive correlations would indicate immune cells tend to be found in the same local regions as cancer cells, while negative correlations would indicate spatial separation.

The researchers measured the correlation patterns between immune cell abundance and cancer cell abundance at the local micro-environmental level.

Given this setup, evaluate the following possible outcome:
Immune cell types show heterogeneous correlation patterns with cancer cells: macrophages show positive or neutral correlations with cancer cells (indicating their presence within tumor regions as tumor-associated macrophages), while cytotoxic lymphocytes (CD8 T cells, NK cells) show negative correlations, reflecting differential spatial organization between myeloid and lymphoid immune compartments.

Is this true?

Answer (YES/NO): NO